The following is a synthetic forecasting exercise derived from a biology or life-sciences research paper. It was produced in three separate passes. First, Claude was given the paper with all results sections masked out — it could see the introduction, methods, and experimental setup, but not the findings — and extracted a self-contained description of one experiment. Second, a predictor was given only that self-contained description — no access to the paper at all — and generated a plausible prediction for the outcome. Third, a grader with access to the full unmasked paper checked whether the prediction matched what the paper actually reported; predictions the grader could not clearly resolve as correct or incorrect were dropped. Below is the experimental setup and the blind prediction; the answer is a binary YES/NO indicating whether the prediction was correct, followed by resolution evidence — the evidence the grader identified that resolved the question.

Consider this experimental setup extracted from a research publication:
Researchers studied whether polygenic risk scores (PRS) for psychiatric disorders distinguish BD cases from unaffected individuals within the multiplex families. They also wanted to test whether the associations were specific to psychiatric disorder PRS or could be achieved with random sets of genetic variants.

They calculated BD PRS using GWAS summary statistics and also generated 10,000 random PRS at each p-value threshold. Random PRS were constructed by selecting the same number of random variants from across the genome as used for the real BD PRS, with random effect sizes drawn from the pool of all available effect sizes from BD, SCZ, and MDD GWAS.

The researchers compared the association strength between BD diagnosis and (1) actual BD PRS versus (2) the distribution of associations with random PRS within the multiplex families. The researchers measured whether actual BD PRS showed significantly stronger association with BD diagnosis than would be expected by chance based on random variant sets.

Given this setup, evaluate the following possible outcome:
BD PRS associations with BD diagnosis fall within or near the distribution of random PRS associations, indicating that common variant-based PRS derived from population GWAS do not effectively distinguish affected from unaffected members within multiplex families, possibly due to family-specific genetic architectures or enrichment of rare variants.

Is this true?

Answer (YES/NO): NO